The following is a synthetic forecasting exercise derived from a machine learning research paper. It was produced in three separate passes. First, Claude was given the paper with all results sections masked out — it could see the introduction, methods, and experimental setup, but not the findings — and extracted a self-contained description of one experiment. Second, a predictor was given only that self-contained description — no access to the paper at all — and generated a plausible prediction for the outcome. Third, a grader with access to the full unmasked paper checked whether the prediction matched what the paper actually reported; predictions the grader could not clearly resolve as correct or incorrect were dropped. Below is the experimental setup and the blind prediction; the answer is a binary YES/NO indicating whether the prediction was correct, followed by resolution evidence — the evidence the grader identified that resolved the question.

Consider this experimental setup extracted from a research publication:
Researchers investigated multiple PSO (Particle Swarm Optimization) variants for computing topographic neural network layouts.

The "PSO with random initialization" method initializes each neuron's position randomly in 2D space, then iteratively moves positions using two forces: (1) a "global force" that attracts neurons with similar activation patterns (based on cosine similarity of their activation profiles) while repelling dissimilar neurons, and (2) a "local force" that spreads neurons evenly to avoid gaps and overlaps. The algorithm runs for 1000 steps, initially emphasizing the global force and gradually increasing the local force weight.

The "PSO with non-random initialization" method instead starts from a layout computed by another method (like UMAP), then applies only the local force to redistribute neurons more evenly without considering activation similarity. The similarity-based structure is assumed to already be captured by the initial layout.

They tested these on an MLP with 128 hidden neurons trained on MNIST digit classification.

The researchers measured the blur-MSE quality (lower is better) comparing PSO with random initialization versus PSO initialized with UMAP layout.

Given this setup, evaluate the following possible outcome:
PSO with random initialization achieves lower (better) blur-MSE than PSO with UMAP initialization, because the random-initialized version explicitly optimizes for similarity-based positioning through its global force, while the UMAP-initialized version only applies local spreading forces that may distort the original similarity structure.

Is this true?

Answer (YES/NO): NO